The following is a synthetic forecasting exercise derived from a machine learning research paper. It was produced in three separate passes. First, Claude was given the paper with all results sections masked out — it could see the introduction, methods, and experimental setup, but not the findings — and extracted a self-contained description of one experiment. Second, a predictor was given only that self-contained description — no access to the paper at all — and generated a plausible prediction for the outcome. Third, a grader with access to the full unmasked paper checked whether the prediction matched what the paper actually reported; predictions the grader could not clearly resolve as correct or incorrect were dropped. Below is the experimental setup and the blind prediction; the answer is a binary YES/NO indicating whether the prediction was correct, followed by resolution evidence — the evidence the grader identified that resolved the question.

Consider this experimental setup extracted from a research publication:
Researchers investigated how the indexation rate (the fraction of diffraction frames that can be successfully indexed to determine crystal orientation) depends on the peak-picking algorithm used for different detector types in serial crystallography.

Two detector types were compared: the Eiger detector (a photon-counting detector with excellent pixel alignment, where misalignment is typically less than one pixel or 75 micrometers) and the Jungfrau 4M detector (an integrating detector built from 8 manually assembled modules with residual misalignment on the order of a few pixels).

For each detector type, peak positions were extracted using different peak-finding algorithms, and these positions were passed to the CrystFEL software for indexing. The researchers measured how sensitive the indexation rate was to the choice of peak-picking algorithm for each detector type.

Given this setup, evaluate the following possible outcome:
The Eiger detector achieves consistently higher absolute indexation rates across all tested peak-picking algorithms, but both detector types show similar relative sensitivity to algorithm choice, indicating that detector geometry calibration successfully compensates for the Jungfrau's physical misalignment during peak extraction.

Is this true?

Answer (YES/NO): NO